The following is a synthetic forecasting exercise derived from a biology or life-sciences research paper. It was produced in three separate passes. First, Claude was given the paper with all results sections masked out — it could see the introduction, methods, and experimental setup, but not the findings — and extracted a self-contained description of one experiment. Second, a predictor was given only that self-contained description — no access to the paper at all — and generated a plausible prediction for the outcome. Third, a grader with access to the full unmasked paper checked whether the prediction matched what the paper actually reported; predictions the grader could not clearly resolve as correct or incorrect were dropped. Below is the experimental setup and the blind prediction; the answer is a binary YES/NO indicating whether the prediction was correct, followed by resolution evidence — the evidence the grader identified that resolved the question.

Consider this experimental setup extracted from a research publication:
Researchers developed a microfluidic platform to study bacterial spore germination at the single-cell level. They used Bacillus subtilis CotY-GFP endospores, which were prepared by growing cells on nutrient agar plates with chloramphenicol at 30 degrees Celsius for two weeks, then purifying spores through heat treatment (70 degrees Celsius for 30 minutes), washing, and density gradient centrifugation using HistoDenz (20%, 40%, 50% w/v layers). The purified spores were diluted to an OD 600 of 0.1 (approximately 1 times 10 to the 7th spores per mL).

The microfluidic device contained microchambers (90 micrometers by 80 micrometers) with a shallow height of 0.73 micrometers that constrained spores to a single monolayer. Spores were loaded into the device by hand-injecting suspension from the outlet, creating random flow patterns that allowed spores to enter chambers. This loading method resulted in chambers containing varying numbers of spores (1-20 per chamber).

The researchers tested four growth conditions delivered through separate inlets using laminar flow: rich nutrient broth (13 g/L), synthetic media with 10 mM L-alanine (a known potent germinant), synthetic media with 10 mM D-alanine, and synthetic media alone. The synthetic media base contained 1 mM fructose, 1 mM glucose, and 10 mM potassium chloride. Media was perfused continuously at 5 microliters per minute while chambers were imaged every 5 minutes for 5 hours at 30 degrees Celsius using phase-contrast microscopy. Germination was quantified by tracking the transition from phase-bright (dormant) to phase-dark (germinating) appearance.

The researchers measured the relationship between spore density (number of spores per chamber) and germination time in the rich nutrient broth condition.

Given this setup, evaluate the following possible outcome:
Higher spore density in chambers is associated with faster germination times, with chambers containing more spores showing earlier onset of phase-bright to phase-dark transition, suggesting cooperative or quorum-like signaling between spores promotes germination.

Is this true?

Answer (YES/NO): YES